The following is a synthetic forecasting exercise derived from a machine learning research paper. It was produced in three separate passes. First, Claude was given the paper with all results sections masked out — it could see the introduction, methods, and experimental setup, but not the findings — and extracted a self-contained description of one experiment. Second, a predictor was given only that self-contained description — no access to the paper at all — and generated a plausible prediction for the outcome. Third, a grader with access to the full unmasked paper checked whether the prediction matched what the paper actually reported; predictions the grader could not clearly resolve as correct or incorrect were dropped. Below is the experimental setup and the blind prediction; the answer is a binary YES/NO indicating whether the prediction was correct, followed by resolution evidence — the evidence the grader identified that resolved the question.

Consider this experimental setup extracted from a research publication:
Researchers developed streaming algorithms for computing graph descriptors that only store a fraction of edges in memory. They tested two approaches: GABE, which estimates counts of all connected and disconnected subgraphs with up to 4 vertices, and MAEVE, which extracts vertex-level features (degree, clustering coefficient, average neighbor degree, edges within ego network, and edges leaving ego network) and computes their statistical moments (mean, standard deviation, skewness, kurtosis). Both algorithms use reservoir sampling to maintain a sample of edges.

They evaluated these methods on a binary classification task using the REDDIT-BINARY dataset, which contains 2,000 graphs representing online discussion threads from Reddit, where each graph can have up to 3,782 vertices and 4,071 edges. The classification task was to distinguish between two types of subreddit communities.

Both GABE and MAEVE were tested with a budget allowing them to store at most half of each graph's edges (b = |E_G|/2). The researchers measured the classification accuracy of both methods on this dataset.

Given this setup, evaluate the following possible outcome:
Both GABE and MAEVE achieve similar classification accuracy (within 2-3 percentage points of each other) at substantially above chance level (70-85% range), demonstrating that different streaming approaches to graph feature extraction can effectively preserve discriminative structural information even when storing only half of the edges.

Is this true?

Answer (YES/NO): NO